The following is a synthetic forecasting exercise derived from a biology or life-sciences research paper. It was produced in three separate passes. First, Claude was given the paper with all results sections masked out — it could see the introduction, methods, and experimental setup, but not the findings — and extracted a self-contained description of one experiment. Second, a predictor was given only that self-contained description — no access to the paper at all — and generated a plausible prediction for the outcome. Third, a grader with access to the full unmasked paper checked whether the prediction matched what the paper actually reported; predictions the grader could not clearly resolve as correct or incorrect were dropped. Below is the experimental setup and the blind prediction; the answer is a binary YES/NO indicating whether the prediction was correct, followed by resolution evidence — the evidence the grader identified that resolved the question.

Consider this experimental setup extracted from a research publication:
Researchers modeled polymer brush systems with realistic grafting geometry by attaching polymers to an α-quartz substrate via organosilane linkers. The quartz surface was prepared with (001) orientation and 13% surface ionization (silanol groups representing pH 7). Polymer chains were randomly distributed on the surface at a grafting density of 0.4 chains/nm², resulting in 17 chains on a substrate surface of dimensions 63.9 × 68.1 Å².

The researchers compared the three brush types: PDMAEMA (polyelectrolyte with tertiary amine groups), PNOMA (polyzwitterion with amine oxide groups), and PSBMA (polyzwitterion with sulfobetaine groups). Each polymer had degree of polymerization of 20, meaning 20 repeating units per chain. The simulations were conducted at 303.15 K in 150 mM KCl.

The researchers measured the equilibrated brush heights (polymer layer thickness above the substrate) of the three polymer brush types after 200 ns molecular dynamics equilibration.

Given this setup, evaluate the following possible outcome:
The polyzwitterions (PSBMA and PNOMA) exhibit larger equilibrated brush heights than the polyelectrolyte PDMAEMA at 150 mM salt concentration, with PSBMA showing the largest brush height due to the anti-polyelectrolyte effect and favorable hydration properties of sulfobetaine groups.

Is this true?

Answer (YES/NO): NO